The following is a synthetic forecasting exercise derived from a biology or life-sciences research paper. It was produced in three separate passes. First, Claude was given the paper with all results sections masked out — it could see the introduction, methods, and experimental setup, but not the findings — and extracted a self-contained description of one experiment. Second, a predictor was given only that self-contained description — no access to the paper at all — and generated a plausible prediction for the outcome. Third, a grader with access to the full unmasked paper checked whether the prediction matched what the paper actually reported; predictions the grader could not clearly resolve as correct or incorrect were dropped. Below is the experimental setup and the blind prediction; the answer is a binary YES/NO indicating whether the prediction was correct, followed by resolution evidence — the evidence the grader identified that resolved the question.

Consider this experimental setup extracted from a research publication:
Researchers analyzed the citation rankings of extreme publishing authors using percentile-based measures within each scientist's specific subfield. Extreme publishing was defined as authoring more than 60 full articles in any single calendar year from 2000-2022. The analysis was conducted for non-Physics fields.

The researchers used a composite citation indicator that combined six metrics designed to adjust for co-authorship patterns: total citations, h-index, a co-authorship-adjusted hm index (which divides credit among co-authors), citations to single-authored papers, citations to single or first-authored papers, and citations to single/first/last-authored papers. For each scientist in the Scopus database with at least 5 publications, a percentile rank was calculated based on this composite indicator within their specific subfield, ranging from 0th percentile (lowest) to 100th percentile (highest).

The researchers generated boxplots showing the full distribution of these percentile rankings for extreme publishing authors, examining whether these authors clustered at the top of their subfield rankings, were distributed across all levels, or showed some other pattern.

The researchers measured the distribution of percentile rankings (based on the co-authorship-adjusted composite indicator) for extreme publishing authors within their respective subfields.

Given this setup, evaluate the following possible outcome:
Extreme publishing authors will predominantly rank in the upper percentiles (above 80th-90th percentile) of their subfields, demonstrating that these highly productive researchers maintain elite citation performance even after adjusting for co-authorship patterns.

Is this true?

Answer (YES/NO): YES